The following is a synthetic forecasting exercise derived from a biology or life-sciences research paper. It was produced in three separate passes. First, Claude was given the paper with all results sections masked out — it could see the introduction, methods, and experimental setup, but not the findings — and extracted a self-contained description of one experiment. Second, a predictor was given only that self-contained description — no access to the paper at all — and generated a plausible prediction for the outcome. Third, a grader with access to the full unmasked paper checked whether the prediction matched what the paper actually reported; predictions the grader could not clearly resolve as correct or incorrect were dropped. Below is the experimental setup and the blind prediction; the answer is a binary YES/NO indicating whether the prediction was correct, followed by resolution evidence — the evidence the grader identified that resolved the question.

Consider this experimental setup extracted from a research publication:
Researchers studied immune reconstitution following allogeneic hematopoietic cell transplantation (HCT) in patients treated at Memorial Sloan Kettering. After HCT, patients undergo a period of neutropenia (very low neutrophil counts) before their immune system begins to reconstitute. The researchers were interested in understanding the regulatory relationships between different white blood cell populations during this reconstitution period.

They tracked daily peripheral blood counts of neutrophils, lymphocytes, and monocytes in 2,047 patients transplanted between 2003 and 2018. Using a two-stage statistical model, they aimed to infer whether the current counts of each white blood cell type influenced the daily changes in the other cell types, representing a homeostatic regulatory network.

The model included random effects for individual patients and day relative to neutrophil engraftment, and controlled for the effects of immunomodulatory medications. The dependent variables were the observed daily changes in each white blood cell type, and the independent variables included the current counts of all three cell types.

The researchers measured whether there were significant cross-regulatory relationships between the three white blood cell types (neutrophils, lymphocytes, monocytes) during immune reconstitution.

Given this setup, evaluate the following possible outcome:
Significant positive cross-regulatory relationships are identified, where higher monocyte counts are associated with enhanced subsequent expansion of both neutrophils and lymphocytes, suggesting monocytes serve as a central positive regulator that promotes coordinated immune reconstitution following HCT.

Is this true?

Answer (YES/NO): YES